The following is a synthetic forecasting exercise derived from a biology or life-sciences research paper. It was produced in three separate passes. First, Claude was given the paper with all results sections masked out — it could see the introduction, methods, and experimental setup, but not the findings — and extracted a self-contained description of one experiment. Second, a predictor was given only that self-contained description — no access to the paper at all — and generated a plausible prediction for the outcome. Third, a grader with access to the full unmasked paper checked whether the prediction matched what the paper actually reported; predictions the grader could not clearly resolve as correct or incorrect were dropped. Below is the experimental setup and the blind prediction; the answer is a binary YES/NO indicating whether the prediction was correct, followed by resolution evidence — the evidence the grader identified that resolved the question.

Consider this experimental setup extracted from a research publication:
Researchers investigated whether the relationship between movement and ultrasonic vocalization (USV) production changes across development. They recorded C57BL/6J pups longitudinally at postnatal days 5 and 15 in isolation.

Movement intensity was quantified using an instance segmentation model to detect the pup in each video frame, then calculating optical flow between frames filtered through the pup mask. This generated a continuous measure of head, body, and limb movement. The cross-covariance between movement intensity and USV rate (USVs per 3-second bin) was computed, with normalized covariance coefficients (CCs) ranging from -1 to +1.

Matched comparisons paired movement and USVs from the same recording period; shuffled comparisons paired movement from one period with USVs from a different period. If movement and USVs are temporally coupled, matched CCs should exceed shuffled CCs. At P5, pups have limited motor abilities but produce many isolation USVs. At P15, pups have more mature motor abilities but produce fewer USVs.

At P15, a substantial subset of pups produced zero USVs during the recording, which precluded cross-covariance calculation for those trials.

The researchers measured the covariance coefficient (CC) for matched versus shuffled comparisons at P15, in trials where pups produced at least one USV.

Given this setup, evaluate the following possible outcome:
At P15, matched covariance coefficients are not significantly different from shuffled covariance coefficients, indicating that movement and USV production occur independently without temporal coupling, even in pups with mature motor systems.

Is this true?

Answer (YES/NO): NO